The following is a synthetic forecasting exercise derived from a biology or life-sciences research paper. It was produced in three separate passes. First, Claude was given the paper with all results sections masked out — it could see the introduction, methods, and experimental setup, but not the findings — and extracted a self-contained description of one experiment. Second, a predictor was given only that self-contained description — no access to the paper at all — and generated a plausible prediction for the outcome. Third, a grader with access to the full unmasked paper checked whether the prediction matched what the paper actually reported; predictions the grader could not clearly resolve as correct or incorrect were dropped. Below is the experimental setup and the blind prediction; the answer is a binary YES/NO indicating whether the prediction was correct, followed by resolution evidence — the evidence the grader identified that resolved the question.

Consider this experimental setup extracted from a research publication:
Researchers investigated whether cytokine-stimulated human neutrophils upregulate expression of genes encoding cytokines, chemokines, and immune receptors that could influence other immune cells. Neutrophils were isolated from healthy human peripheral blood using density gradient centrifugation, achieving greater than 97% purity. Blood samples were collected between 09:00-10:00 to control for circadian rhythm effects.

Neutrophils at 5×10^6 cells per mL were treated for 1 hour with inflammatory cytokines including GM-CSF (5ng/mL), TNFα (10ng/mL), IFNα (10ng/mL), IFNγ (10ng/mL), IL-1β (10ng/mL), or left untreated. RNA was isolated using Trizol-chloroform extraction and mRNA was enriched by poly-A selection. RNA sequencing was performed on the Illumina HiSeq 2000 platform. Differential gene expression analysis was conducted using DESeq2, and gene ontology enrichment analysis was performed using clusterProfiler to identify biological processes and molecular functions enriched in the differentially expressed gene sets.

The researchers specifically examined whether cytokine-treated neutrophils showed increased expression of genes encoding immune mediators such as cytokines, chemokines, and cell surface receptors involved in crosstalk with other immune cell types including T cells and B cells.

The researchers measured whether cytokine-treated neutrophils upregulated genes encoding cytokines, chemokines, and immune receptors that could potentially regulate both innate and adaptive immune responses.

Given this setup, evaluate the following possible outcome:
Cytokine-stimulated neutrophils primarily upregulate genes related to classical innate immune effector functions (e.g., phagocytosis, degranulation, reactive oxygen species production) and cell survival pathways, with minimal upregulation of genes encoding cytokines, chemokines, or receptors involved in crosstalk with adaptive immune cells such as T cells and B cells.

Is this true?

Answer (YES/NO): NO